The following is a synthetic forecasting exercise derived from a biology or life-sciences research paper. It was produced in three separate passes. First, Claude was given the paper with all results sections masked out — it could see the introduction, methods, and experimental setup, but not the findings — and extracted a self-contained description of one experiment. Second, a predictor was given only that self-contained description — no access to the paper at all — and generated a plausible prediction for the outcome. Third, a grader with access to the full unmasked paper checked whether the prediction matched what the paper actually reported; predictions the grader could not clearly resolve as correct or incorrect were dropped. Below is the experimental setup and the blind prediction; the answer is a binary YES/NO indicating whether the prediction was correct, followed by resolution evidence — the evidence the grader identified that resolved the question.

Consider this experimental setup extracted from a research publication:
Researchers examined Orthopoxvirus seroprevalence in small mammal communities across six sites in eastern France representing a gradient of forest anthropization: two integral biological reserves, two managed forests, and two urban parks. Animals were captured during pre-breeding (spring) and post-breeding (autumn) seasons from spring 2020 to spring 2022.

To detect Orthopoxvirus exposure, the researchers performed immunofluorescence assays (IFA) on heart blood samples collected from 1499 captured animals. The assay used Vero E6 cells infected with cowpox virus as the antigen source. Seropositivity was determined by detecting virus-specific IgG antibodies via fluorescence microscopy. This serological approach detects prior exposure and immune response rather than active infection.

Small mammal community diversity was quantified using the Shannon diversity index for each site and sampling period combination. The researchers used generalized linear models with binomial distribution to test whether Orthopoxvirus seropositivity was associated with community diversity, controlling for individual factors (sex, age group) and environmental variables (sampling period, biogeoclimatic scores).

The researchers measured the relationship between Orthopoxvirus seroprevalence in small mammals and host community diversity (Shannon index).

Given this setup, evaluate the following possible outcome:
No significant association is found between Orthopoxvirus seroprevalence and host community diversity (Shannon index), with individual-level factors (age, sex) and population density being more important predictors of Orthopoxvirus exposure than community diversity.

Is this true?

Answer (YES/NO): NO